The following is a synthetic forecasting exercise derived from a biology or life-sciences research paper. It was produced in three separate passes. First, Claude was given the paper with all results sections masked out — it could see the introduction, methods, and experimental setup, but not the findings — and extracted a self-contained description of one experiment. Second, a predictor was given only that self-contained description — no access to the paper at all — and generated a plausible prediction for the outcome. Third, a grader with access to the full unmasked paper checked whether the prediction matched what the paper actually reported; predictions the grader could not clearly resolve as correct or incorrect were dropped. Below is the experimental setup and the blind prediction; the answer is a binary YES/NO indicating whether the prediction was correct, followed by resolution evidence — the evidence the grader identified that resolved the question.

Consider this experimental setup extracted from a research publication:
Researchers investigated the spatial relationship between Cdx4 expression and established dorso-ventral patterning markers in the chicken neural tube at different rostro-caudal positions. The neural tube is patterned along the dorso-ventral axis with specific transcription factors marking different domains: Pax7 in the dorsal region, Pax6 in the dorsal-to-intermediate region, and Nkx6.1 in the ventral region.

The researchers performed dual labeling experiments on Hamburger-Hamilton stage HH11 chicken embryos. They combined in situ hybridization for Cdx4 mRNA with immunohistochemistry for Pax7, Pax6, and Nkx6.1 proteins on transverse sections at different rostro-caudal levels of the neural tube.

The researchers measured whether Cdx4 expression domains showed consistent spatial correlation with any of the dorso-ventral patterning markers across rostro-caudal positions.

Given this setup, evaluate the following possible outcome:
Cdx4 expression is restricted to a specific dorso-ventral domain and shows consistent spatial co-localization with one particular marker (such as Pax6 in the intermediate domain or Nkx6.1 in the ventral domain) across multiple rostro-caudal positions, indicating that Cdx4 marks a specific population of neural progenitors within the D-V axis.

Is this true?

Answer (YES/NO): NO